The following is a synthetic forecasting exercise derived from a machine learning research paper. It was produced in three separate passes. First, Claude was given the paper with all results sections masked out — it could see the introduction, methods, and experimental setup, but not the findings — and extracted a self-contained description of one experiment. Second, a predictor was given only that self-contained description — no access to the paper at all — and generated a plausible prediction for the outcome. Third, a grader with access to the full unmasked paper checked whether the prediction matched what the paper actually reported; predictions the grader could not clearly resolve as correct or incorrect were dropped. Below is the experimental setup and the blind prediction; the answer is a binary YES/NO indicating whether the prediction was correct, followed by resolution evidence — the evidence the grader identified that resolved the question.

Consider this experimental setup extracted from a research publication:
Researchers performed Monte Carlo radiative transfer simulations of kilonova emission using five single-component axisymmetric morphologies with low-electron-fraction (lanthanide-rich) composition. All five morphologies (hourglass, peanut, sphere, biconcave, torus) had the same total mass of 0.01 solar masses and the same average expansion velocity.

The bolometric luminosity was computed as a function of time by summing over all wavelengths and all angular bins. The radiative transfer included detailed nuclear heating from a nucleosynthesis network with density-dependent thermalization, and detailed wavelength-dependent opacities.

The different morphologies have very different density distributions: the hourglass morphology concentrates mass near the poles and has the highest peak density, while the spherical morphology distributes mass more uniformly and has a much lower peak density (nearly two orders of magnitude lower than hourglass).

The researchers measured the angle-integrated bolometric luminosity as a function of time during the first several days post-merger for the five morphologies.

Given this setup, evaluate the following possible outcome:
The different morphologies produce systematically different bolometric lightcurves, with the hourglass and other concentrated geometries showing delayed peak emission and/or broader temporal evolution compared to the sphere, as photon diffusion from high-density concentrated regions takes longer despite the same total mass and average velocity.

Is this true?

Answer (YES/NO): NO